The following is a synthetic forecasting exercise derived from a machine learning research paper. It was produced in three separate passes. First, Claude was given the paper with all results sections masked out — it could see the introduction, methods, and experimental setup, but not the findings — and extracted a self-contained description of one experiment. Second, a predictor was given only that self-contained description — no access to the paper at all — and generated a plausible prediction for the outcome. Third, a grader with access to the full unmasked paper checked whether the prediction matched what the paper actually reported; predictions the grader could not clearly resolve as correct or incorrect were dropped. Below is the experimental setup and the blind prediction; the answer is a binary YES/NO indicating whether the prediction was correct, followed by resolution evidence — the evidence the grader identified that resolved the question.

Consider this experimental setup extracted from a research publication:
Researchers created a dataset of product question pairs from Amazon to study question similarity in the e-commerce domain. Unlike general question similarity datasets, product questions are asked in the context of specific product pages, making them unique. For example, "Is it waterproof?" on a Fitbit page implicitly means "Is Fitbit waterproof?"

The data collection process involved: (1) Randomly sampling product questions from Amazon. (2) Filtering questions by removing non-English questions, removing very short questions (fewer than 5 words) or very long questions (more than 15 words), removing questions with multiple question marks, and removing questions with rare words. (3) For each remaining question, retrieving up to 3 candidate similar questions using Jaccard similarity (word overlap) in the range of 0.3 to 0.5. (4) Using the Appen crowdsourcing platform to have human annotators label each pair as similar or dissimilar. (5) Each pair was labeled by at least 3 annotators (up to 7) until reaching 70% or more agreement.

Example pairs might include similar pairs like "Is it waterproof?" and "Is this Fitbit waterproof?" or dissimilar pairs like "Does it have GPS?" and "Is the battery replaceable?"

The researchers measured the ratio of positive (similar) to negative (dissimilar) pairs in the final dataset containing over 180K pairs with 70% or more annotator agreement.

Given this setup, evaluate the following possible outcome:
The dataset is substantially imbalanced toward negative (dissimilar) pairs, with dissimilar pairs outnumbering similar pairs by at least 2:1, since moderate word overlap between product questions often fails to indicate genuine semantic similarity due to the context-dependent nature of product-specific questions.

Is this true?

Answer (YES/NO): NO